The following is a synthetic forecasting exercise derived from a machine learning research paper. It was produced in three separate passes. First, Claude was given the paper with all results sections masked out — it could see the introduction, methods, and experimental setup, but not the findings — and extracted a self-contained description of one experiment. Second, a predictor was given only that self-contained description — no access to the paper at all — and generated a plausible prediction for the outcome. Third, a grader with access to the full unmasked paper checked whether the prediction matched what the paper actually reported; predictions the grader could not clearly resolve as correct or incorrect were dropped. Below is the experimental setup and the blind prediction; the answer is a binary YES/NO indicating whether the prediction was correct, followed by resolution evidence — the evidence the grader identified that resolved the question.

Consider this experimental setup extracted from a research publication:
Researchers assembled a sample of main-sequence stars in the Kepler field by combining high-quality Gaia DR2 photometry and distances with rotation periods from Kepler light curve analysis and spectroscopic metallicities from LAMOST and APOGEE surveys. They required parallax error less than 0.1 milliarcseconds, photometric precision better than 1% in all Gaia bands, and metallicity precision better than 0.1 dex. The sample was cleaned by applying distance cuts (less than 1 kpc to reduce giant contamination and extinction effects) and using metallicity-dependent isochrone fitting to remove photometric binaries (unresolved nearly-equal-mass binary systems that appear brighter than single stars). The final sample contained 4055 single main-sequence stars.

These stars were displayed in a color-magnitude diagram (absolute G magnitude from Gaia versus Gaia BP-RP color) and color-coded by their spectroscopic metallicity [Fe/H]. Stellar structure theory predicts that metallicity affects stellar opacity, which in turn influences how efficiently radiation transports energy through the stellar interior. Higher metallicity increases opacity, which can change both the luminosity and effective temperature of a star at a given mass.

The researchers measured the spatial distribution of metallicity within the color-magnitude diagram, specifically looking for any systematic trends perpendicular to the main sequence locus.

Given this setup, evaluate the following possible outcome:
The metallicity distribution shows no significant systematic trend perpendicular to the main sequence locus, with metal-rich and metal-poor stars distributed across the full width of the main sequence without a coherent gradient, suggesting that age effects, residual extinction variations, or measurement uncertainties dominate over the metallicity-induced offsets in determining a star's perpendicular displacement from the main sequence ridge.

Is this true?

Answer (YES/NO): NO